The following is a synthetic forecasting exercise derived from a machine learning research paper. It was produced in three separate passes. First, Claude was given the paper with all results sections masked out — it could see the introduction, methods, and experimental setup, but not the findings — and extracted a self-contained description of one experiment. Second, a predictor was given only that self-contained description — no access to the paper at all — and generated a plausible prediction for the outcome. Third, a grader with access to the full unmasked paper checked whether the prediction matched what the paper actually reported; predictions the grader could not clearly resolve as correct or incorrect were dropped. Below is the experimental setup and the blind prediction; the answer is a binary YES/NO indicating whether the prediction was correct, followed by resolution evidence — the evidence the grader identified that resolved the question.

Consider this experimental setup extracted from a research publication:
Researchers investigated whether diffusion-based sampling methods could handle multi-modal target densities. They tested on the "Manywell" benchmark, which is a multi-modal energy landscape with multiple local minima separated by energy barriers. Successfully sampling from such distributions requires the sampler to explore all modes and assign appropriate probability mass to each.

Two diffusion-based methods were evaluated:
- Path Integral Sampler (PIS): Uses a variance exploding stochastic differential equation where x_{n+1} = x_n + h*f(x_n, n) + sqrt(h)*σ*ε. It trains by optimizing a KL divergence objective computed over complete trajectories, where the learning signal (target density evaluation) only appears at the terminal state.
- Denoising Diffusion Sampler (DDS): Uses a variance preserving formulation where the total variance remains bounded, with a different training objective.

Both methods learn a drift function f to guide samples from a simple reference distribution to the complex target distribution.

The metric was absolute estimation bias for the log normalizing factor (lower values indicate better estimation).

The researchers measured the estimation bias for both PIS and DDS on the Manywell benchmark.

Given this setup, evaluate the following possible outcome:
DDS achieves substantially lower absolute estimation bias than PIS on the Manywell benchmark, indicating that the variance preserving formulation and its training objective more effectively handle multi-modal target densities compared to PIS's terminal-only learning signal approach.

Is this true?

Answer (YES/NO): NO